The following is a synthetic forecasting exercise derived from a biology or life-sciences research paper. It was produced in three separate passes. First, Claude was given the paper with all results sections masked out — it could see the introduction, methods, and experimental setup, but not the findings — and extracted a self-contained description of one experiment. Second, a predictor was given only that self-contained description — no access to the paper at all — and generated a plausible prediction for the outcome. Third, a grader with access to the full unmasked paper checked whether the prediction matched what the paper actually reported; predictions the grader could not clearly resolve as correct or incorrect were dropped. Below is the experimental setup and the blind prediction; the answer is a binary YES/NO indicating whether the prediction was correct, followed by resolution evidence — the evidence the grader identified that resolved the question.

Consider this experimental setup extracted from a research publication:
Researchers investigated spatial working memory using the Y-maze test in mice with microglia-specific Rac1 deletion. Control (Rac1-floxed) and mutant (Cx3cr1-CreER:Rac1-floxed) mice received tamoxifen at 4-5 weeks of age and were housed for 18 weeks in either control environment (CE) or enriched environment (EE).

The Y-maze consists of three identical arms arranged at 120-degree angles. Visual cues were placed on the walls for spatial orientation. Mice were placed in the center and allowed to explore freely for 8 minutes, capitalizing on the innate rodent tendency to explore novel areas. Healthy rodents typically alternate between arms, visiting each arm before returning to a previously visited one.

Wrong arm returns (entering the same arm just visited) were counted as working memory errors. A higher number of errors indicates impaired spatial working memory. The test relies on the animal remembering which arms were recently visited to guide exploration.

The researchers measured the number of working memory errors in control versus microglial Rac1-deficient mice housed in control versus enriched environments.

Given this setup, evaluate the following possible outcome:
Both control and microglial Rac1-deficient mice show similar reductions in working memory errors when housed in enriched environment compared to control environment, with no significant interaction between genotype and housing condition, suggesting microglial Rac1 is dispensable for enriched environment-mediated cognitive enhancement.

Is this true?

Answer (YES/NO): NO